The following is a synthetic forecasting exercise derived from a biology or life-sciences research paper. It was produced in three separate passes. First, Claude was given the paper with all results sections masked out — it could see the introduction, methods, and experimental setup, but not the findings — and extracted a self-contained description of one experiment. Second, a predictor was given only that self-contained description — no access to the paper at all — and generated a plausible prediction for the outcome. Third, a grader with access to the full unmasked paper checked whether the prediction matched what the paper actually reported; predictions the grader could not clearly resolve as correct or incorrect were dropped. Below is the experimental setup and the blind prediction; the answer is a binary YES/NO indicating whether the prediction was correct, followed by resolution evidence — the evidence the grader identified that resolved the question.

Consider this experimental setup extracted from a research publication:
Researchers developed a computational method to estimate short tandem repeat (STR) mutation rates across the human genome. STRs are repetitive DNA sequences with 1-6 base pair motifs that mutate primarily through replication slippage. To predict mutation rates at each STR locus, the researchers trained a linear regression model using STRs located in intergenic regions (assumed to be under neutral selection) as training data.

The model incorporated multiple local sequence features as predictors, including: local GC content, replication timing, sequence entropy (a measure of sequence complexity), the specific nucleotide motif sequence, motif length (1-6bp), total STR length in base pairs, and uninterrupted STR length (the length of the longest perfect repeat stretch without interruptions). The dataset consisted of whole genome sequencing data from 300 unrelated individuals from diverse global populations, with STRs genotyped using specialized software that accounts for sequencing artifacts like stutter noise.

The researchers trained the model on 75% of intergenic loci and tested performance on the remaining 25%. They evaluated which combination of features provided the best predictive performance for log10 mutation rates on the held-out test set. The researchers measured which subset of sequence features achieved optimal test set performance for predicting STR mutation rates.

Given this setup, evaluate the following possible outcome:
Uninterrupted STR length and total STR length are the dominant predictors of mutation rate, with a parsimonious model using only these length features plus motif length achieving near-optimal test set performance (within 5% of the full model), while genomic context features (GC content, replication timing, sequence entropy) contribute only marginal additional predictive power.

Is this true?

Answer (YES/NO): NO